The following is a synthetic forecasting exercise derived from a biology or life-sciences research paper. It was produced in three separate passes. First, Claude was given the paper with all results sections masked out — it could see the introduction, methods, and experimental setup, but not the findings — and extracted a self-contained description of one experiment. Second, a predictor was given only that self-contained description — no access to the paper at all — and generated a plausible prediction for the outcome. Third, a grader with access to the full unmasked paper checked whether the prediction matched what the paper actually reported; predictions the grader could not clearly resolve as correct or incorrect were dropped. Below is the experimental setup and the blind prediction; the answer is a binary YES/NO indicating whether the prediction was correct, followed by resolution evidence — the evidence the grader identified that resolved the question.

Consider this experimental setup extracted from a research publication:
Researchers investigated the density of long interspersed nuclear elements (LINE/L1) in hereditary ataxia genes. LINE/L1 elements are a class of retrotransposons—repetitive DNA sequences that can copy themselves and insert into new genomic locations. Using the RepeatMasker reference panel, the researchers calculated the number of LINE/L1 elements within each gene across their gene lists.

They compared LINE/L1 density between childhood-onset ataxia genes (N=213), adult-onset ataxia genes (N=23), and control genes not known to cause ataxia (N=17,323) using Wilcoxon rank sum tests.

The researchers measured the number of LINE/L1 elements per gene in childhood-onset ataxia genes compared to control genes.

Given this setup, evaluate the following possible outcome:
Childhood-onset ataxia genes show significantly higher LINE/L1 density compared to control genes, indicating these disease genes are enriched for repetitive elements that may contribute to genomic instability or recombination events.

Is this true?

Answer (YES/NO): YES